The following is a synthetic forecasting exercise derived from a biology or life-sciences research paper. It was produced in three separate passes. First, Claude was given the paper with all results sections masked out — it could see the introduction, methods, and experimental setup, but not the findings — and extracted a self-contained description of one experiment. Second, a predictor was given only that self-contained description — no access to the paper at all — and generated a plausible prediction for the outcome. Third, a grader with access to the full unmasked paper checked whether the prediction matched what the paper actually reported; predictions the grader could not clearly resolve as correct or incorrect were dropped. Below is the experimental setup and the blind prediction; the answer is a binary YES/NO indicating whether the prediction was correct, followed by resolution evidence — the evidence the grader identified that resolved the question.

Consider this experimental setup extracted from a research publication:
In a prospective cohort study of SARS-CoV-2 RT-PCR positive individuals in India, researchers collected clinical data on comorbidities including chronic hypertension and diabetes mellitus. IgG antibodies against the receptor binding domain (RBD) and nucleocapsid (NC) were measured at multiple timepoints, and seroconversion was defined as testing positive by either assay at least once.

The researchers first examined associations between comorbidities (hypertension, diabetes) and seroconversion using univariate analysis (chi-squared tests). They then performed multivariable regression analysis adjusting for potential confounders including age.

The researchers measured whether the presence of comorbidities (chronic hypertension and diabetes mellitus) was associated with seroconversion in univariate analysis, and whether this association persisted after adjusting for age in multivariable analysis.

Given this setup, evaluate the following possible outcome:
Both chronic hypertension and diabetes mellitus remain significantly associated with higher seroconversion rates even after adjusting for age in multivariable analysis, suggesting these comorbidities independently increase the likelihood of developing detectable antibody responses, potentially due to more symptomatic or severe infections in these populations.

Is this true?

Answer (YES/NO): NO